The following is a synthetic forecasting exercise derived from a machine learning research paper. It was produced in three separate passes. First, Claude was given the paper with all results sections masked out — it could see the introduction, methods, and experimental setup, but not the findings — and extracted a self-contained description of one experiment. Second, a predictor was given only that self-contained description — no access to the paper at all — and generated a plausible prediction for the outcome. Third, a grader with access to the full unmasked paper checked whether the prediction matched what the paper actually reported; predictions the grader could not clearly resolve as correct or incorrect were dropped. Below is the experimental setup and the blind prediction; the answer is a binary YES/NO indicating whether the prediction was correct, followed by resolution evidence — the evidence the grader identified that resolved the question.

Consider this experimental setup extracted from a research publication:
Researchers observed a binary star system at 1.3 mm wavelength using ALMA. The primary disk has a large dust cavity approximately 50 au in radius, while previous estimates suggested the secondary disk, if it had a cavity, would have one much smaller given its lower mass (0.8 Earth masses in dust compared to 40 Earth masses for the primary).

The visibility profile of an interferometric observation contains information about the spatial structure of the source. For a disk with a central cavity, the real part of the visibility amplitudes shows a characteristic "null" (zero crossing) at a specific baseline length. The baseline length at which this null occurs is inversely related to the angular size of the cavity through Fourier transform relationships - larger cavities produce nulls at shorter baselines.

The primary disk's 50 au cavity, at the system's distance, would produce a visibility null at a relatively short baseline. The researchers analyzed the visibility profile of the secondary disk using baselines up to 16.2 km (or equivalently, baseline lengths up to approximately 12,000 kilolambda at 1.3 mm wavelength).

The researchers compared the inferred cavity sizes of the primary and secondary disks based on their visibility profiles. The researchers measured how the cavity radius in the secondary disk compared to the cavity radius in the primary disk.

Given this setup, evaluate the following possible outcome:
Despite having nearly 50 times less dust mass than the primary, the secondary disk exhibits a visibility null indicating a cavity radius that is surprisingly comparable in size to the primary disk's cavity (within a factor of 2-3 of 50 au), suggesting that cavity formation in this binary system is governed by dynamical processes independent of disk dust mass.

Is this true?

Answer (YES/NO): NO